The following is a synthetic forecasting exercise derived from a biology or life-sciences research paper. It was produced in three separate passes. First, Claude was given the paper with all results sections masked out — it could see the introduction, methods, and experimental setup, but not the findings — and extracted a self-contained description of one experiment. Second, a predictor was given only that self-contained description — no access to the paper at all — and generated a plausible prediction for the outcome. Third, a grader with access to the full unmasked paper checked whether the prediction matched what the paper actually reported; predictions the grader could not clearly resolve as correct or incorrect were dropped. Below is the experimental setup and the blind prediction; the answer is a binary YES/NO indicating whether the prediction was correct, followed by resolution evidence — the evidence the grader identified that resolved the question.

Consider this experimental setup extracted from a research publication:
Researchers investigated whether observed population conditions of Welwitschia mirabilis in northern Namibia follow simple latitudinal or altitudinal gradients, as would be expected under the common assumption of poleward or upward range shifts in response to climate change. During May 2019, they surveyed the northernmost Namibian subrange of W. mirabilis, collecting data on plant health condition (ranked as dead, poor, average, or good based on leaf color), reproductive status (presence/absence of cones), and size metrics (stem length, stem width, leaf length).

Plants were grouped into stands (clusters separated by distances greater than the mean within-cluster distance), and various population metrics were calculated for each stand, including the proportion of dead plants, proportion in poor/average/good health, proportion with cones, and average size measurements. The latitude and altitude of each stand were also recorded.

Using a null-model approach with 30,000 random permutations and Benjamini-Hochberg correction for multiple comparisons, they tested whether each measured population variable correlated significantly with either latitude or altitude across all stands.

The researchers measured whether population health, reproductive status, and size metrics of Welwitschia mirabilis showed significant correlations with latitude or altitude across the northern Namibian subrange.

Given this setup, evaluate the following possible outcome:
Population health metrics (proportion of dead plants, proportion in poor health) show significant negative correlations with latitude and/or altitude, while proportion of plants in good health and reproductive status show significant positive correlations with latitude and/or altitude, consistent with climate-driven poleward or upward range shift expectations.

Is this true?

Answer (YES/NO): NO